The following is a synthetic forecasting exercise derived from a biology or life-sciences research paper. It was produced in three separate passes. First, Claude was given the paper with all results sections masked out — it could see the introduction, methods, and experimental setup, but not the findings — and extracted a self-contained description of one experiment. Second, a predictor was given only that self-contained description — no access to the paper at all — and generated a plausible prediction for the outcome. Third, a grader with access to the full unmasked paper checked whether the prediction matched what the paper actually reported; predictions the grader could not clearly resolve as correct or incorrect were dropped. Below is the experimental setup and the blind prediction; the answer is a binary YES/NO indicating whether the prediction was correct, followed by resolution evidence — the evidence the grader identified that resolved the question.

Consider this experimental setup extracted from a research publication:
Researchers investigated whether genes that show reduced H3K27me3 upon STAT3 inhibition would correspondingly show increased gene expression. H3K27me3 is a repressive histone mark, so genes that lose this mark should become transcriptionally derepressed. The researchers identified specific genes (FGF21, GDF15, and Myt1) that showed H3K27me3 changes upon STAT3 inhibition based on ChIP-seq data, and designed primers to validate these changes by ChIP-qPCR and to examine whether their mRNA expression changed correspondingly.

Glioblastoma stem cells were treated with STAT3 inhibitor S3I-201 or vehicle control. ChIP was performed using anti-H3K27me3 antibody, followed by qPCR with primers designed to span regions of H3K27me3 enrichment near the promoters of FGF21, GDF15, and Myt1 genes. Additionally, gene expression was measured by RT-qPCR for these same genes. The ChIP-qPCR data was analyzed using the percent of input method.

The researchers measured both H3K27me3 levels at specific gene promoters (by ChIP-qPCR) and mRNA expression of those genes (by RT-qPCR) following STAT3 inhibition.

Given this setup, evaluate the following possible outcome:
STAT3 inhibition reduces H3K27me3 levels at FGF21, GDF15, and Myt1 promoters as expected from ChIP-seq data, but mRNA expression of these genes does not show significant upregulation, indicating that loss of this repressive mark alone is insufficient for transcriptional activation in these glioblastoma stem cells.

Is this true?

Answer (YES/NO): NO